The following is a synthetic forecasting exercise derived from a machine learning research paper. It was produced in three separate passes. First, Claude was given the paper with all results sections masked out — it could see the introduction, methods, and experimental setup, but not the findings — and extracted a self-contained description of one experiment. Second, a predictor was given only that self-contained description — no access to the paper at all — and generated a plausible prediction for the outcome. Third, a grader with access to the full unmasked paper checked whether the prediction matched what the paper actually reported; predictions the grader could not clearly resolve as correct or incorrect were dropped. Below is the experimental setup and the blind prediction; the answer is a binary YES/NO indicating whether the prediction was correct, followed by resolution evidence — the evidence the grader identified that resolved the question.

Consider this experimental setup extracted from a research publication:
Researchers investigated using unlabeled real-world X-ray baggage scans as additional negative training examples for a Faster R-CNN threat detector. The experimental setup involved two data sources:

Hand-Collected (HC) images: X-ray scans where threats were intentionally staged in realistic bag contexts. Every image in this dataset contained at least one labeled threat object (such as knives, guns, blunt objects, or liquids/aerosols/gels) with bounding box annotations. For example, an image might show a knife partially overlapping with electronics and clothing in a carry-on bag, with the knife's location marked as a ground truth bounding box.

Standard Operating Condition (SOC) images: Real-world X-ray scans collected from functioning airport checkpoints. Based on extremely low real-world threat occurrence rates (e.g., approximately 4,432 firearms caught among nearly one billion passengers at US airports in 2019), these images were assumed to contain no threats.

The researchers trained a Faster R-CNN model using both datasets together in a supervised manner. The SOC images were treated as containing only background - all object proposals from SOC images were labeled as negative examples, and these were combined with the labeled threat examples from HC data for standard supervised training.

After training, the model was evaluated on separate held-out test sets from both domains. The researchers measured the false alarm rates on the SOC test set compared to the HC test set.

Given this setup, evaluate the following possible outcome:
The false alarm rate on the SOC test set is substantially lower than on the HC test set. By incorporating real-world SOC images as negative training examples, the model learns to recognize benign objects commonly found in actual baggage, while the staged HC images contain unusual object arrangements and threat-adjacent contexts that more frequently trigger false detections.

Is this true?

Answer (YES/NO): NO